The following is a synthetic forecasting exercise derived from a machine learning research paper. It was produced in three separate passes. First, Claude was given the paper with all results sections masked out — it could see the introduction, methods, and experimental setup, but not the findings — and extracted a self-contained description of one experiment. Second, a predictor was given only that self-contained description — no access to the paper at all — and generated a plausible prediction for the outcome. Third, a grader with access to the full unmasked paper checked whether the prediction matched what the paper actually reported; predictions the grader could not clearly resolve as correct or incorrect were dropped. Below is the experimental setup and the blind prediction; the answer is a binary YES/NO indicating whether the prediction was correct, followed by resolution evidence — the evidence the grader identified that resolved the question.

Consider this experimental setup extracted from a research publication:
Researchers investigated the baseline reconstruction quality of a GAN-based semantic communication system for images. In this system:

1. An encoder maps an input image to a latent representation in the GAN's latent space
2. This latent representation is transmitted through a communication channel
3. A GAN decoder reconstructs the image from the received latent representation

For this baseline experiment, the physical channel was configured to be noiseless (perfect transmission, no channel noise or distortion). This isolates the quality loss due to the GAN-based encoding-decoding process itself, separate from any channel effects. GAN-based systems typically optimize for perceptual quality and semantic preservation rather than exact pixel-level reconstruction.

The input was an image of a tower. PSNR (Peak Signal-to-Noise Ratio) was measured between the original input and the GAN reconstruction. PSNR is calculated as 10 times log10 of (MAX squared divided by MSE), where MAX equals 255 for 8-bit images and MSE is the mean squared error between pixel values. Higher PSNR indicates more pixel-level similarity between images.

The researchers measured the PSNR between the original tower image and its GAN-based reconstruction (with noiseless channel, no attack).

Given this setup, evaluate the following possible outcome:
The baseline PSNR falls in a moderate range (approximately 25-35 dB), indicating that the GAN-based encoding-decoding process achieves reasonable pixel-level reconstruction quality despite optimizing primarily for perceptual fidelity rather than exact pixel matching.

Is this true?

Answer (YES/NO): NO